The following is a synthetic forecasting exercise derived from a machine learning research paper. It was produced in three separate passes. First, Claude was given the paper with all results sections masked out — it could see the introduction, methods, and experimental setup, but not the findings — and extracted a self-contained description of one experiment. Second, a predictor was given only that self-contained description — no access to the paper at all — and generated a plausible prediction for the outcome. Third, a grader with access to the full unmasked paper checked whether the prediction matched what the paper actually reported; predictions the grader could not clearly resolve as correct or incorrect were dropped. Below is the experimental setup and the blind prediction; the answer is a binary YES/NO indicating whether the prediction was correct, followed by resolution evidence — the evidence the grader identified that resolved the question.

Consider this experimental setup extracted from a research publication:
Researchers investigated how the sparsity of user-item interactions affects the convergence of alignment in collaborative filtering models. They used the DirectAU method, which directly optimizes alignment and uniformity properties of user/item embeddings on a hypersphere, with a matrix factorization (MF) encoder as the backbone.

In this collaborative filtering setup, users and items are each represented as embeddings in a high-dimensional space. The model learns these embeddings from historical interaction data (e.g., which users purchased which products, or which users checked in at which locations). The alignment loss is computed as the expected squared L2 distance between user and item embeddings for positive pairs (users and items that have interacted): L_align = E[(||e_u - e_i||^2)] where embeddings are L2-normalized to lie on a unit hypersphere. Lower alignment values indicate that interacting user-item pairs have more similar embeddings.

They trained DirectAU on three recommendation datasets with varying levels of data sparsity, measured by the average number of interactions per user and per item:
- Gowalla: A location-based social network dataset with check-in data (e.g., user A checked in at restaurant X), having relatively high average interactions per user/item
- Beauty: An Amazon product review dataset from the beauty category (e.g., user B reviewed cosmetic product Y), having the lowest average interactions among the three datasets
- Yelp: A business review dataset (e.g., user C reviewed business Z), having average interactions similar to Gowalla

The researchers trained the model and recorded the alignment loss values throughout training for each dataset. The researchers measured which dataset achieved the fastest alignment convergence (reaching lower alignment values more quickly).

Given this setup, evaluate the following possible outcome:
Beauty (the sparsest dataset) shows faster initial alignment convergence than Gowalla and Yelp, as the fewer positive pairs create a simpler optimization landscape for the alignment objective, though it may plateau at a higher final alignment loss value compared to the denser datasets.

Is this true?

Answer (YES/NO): NO